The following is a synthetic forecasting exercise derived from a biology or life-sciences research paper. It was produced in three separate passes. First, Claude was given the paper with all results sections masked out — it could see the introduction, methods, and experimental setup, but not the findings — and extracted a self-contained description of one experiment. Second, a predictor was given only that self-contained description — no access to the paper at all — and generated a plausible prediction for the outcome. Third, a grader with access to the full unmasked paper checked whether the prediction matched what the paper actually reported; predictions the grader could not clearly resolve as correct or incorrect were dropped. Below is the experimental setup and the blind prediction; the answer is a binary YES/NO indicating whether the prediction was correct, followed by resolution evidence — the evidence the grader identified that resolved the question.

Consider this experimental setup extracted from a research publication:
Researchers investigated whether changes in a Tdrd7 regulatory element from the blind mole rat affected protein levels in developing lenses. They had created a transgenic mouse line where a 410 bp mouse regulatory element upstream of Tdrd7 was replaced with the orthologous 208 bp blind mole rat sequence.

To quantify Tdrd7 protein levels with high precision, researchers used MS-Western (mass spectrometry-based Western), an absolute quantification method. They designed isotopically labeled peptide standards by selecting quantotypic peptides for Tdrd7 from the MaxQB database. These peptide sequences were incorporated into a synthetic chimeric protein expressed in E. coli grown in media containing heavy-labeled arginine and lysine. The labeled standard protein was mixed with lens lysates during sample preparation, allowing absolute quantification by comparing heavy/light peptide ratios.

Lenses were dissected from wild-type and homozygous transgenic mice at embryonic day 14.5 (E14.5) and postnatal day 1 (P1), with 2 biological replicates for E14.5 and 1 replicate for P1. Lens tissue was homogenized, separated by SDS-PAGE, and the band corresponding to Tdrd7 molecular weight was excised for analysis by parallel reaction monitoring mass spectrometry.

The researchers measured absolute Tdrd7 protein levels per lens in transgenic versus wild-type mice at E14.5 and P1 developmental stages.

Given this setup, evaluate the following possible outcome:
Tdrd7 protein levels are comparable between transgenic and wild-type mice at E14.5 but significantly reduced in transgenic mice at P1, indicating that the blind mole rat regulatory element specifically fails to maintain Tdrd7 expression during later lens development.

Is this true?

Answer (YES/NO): NO